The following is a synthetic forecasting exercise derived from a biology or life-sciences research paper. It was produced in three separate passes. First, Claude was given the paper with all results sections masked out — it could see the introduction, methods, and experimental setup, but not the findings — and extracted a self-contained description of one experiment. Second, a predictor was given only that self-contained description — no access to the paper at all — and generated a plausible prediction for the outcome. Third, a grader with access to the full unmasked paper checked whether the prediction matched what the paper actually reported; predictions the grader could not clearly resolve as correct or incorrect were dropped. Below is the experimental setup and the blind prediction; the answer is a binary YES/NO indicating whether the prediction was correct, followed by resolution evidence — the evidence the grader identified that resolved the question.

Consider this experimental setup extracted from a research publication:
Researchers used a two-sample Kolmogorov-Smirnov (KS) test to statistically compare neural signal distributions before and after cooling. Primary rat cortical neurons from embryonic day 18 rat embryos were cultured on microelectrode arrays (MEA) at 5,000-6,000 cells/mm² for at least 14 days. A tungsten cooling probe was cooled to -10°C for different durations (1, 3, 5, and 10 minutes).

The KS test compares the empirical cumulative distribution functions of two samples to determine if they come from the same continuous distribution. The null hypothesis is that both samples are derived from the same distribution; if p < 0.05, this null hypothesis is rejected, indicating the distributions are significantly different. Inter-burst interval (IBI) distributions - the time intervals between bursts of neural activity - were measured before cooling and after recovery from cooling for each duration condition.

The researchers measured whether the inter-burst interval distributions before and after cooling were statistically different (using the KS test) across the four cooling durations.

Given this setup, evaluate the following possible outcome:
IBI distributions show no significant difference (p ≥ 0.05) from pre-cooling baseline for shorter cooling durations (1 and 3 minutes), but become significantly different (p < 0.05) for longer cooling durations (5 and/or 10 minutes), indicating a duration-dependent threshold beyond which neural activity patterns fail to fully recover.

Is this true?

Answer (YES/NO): YES